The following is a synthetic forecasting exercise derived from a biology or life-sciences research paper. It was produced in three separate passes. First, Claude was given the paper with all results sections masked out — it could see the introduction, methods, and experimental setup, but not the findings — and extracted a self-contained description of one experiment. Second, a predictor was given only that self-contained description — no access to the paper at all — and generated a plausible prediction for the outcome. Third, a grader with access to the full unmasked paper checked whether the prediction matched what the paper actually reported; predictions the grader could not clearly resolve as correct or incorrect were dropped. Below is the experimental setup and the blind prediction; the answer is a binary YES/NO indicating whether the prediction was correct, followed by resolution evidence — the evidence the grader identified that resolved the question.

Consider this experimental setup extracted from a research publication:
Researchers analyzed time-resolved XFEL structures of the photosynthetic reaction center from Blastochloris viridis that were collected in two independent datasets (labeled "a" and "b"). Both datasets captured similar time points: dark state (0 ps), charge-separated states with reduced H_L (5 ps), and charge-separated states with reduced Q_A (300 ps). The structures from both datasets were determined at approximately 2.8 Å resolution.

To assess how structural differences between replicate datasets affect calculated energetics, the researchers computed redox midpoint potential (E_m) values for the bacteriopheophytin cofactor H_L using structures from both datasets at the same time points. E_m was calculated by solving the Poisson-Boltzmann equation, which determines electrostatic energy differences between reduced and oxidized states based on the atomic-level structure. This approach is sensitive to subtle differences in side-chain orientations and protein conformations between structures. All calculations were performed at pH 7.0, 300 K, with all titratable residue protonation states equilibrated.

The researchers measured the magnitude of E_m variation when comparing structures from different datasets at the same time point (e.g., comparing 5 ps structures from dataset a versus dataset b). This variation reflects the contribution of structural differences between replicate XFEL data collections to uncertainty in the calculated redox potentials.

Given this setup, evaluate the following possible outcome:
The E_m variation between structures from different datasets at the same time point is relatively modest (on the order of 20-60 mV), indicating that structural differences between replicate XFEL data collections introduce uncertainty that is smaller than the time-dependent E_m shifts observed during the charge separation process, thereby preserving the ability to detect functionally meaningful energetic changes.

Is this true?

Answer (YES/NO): NO